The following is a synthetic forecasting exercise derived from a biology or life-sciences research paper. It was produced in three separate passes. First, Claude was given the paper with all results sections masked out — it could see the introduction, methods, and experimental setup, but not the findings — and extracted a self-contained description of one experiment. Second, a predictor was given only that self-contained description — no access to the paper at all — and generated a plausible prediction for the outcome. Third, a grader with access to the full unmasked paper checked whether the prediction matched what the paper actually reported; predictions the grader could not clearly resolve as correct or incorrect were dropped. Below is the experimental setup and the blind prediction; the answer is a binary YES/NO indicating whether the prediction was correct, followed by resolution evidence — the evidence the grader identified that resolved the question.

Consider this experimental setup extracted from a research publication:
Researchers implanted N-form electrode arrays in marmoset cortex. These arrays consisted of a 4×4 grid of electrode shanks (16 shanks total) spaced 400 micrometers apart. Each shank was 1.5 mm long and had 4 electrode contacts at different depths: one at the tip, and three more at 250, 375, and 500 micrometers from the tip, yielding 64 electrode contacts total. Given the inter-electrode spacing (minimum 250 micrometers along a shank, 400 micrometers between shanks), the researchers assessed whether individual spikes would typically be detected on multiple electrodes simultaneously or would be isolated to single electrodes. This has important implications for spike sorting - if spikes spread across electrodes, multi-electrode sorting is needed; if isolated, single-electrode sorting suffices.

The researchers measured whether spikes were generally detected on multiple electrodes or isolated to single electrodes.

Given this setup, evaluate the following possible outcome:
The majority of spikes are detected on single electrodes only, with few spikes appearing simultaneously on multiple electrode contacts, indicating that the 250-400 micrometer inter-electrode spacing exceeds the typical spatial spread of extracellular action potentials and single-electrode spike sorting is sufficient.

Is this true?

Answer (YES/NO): YES